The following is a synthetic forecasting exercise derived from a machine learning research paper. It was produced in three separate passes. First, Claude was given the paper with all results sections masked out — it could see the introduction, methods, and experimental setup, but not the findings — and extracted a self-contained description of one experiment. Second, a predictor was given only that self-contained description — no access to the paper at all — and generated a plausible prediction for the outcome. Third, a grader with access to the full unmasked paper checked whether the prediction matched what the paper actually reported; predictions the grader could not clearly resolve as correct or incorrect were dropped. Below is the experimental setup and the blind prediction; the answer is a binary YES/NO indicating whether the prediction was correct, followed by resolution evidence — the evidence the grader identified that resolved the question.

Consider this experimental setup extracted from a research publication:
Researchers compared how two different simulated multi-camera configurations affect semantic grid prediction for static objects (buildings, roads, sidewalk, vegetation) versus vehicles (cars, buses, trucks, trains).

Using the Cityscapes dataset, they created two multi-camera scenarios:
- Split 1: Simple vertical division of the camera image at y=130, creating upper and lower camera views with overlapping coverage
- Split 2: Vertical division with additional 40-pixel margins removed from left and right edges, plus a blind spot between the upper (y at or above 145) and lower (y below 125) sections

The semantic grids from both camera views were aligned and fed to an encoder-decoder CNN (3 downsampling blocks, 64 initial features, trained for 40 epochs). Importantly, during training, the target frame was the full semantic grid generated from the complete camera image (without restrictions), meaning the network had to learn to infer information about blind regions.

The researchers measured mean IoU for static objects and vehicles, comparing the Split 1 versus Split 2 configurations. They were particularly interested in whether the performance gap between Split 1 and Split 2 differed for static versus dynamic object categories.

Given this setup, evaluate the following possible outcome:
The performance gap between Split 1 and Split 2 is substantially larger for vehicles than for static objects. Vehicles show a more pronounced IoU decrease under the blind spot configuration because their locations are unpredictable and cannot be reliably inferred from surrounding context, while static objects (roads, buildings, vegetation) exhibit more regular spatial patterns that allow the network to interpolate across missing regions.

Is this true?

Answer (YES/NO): NO